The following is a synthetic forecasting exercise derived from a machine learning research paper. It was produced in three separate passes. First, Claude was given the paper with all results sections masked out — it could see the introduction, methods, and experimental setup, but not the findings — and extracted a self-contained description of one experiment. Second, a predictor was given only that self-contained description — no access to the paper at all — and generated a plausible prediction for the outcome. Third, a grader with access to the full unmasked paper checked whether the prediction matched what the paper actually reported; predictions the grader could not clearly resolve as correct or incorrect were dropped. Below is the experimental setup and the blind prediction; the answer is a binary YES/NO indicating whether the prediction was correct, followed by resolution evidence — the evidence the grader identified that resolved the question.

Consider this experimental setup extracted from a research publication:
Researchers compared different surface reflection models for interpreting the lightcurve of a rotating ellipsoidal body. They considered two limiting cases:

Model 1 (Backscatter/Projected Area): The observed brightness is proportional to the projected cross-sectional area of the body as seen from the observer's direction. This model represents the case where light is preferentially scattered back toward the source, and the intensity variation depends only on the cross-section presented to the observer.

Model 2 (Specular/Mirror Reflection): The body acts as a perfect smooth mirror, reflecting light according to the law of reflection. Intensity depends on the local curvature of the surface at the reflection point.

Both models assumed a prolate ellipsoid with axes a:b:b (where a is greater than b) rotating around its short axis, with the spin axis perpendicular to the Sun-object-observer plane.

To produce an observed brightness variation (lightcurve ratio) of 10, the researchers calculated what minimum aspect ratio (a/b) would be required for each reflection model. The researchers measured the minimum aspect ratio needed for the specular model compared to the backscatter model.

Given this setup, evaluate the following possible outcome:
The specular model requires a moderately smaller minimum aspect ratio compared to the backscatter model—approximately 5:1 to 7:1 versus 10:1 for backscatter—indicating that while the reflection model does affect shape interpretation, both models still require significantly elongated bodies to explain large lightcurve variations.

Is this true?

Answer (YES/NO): NO